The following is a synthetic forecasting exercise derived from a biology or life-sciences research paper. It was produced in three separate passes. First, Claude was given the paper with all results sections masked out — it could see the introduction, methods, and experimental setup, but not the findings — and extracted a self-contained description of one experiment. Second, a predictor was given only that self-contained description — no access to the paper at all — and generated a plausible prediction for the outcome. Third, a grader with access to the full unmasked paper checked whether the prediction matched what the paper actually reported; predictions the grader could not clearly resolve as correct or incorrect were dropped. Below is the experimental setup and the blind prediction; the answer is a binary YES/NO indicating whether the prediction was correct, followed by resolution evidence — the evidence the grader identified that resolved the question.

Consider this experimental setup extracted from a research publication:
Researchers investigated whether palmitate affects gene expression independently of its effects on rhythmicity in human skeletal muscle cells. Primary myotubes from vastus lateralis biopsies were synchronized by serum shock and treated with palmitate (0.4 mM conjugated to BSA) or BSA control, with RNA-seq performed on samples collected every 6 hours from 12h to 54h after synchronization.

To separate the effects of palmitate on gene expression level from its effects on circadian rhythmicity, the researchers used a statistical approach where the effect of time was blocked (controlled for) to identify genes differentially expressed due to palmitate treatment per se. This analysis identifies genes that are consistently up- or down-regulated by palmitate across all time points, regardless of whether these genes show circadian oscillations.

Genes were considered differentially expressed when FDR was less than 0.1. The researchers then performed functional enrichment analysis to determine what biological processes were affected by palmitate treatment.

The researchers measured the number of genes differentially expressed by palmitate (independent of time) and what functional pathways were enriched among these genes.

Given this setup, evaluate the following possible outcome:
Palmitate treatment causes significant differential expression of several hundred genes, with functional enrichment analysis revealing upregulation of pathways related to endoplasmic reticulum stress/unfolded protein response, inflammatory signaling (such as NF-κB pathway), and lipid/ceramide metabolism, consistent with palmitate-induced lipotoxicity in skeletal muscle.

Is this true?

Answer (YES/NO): NO